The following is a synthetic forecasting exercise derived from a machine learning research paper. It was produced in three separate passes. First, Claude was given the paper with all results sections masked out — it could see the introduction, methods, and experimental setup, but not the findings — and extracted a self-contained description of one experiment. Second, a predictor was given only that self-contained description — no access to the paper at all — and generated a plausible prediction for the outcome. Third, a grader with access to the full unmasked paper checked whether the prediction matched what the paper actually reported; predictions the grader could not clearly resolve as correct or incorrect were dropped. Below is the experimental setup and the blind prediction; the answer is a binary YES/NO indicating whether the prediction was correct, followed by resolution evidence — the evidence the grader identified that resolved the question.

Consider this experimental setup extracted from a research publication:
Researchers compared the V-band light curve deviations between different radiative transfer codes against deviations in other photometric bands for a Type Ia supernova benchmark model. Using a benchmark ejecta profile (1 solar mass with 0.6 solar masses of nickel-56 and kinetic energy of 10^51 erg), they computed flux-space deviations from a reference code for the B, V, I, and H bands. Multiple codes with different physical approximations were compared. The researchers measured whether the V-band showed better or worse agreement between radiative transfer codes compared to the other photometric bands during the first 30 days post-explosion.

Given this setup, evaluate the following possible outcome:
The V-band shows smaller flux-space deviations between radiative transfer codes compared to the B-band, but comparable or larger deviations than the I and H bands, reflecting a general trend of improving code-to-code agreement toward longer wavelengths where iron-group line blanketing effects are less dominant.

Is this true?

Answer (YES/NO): NO